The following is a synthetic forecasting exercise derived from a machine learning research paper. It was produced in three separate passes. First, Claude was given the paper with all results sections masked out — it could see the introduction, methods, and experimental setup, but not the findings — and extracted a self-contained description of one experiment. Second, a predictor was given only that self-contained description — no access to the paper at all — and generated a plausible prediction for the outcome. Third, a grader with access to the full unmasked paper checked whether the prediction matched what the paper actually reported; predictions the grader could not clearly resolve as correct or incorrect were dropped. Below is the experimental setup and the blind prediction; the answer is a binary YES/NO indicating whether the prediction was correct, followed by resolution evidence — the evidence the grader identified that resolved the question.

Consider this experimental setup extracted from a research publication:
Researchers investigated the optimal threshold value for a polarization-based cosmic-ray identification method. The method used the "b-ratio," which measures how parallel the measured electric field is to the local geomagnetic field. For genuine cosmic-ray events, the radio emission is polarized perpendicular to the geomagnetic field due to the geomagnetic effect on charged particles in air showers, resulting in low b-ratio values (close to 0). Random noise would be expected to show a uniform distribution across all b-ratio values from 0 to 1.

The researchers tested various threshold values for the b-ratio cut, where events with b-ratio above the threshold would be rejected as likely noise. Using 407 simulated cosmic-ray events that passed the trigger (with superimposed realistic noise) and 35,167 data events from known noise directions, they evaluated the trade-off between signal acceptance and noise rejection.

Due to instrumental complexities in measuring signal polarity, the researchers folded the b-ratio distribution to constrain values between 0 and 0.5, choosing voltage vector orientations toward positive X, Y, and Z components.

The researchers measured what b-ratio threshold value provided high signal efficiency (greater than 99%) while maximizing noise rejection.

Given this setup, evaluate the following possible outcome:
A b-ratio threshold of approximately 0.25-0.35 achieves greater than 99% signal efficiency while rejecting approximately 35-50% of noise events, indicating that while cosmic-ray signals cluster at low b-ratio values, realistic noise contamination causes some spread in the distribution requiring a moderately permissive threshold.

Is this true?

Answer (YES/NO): YES